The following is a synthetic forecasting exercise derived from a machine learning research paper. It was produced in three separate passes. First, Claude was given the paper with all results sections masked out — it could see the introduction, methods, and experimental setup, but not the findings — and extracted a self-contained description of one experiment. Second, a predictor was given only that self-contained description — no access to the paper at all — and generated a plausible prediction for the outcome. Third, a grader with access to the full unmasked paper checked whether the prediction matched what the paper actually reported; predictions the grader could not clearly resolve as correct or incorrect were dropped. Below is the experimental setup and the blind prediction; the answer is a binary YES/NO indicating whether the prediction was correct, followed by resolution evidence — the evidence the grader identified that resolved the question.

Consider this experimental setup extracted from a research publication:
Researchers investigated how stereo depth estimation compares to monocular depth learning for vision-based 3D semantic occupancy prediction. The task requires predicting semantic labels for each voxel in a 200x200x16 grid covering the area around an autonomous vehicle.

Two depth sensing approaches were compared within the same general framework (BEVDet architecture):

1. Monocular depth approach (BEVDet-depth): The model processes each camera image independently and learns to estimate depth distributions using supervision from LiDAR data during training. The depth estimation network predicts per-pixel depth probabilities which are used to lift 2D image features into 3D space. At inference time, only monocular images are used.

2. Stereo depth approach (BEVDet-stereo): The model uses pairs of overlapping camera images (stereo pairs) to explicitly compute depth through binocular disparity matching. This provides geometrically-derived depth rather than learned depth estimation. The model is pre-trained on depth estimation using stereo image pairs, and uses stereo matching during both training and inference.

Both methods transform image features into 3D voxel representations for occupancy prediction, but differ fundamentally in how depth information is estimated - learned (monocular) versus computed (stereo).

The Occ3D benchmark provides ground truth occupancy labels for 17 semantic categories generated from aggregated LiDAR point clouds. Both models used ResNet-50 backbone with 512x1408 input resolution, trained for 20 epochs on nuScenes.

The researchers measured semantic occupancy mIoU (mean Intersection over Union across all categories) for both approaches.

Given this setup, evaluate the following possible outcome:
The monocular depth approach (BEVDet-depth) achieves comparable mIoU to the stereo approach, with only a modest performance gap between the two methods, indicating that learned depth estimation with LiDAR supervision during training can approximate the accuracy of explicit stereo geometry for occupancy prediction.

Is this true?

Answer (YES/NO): NO